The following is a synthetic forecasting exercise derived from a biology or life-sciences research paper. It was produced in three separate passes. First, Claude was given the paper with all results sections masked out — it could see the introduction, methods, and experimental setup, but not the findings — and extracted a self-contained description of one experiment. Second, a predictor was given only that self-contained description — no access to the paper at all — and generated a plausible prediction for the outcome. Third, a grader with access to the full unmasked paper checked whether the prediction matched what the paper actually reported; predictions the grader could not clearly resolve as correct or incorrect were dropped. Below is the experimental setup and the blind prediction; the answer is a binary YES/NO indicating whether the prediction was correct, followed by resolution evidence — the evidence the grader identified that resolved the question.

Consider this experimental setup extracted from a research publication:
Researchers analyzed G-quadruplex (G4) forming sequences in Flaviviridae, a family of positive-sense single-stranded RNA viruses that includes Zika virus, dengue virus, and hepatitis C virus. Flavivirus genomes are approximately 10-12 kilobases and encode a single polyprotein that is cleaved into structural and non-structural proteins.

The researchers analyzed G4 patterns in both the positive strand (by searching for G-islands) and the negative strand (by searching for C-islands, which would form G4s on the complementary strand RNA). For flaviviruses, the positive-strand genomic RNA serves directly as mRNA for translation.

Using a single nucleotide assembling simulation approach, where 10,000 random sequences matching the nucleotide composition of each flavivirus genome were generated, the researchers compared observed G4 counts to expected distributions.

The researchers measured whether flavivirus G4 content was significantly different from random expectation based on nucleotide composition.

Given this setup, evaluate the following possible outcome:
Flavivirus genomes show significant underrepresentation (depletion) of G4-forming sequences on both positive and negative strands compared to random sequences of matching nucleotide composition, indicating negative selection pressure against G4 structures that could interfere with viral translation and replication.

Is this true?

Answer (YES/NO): NO